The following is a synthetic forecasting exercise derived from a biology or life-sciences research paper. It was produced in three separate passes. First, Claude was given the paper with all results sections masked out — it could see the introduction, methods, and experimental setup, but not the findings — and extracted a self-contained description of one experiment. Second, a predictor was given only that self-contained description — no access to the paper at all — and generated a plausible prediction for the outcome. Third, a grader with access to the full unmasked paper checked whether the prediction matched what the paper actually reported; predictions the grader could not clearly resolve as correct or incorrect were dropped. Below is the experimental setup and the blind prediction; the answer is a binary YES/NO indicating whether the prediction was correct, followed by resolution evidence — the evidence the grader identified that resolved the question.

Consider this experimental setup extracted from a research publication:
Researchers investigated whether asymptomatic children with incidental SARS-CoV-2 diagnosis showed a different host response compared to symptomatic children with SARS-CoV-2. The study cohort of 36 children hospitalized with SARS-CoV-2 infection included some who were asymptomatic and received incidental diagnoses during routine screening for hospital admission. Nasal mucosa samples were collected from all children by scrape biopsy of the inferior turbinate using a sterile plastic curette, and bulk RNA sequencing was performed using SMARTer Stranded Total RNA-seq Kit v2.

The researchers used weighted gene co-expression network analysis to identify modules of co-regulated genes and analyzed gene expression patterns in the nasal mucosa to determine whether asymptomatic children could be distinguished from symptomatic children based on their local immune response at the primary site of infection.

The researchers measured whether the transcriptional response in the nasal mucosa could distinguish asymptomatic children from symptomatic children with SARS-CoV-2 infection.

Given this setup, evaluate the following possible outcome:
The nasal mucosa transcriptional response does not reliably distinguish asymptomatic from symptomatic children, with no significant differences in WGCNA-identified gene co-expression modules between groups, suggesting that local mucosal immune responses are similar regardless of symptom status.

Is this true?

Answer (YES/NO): YES